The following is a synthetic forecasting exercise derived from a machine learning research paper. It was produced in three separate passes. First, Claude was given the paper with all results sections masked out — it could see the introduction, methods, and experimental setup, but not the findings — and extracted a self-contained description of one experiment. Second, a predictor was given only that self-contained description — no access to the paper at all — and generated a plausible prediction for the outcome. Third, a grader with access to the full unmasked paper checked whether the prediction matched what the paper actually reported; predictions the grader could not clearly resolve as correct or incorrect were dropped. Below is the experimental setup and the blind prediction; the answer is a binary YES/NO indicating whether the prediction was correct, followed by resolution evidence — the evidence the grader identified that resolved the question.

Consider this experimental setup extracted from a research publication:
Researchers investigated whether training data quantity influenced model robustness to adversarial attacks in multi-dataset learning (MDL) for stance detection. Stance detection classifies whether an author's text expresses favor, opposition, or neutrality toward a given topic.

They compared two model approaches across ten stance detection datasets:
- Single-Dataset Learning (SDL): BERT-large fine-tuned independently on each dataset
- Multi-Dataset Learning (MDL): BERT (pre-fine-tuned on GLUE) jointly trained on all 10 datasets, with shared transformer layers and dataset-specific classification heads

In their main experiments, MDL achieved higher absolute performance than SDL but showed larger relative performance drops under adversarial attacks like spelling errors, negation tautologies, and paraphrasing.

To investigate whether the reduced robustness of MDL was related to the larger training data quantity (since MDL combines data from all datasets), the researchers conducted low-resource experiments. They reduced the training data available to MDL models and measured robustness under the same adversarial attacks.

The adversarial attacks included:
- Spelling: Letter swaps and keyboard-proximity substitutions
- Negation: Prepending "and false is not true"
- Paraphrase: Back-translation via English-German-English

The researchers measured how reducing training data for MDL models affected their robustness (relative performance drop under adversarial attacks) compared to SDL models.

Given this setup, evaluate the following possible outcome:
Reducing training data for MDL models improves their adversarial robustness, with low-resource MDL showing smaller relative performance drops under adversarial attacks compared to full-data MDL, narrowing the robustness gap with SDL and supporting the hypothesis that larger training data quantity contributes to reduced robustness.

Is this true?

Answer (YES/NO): YES